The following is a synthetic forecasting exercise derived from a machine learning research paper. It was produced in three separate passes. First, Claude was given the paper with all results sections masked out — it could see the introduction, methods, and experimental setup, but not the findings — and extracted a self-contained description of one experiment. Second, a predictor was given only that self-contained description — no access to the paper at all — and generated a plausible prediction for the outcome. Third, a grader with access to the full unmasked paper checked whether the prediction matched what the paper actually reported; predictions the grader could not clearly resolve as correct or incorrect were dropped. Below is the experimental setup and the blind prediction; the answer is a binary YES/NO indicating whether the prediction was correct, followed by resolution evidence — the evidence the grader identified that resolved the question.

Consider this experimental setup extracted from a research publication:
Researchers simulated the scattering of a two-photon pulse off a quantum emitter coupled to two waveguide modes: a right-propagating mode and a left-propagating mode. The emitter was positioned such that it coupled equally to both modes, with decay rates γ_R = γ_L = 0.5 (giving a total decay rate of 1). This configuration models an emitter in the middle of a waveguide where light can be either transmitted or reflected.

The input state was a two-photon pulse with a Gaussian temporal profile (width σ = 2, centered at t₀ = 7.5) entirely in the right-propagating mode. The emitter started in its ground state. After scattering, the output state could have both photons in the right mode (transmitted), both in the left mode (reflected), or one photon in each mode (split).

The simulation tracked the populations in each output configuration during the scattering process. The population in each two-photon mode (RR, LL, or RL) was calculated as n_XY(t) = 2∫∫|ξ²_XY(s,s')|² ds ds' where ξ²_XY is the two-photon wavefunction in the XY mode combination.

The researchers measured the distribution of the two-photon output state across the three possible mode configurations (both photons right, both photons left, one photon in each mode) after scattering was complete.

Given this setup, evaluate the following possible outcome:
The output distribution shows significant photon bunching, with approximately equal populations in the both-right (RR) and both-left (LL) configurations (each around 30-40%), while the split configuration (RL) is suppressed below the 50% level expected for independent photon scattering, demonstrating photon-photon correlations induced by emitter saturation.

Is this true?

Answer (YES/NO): NO